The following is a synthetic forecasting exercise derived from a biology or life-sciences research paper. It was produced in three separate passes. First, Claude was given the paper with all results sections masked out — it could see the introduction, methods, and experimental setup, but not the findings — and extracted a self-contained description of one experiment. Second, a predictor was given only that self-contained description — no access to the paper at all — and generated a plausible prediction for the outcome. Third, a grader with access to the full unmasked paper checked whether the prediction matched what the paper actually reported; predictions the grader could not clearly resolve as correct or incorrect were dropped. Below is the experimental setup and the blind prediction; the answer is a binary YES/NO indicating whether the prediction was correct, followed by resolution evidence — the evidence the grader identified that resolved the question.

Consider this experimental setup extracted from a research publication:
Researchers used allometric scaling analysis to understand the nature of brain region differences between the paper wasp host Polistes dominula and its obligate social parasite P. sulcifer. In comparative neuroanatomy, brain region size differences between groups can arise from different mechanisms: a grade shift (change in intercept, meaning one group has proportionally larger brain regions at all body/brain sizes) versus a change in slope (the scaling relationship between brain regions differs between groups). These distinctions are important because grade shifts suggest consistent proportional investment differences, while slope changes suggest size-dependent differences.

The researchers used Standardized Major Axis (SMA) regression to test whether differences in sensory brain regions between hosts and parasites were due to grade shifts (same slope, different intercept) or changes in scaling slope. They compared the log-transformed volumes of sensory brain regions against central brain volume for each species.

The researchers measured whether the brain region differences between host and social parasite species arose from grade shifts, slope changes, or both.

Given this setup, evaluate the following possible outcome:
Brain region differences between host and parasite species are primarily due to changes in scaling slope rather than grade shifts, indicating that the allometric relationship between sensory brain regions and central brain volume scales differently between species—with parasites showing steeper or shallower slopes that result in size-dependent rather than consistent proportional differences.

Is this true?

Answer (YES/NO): NO